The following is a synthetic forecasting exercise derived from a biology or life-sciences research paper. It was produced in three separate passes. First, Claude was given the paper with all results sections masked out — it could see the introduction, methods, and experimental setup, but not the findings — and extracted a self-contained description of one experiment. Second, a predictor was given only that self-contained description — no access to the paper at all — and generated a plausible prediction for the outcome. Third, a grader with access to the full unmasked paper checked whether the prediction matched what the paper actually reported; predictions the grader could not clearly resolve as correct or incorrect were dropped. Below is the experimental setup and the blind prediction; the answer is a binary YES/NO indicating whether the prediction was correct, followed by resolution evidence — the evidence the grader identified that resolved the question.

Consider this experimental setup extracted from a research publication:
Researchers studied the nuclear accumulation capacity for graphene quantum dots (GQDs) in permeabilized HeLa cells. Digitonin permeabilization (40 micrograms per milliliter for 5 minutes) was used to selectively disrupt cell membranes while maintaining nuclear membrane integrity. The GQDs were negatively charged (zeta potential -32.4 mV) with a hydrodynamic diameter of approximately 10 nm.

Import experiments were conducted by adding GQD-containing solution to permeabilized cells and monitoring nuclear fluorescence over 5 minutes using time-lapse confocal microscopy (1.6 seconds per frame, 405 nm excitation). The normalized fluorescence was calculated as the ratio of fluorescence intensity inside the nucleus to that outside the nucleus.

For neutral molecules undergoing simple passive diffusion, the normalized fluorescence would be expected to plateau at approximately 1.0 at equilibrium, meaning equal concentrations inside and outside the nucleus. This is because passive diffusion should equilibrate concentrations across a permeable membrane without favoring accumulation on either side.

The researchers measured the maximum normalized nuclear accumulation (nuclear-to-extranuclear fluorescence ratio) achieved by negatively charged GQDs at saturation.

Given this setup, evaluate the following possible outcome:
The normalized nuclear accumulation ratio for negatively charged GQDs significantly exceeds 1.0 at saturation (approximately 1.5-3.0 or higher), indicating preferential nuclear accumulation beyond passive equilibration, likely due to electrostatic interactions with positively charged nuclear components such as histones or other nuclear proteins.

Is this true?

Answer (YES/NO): YES